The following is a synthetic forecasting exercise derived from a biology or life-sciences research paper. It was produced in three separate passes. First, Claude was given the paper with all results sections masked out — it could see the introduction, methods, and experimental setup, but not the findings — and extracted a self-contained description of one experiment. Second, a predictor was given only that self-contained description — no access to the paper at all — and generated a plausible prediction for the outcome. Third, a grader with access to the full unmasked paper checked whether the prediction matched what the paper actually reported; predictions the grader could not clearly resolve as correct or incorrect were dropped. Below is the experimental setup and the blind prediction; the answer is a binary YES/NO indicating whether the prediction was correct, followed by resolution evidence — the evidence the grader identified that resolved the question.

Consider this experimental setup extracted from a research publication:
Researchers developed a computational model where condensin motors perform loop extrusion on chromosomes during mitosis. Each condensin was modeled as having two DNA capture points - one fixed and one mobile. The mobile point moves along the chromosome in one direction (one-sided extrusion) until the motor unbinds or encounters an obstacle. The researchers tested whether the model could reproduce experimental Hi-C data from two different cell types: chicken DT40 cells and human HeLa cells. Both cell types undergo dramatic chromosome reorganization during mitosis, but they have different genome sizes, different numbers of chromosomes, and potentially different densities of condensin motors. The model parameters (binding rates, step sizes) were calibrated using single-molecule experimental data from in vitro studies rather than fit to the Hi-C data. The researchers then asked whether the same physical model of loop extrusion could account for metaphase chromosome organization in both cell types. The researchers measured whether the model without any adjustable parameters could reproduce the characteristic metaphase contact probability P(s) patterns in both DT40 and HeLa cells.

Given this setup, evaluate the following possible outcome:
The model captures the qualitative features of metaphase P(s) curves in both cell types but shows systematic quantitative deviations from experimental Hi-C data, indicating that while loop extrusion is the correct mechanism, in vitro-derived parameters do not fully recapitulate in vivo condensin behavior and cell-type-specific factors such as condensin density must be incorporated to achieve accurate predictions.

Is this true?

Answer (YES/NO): NO